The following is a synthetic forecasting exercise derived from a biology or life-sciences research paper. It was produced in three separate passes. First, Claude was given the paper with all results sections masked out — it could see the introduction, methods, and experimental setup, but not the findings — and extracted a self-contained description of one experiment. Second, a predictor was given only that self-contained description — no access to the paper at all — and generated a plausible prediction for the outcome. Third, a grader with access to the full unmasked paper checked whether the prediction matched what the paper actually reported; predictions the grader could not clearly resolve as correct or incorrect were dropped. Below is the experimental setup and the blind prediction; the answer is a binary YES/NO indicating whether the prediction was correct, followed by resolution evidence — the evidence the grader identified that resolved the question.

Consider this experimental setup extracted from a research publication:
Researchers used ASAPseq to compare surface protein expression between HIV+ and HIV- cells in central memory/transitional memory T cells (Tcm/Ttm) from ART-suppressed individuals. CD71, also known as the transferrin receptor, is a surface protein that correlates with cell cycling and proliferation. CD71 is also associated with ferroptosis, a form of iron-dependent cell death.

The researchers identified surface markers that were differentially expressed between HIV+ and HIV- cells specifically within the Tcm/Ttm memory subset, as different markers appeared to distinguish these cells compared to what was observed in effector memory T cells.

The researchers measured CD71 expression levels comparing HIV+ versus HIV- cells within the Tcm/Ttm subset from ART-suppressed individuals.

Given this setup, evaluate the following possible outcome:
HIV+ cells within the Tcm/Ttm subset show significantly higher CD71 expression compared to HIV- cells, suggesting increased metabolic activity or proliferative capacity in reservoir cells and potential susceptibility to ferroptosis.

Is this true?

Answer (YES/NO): YES